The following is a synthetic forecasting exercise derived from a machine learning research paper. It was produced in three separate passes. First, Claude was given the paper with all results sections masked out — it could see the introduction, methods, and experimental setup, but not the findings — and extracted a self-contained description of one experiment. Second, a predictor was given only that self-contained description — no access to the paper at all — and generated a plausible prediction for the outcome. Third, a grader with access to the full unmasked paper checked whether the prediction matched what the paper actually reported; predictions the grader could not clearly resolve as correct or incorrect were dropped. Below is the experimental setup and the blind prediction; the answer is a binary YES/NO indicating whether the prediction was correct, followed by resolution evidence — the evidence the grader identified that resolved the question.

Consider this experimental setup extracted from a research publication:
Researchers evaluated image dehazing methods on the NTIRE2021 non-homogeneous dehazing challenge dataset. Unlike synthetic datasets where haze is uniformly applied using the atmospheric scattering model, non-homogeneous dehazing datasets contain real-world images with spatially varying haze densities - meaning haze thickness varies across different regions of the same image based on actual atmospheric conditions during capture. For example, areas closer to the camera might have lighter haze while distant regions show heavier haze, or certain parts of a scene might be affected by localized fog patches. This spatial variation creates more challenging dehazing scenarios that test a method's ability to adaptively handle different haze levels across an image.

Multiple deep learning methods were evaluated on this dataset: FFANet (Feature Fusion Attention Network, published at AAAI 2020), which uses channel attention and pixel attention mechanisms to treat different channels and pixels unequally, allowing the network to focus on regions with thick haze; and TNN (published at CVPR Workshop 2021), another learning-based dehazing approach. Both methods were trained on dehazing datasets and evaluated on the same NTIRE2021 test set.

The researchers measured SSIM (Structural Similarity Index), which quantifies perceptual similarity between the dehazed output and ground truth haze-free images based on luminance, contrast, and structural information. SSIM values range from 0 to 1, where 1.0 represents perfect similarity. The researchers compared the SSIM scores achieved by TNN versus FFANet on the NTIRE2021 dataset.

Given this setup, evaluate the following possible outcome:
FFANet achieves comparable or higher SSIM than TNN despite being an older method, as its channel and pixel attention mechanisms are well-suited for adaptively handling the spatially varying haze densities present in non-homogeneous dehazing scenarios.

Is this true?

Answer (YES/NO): YES